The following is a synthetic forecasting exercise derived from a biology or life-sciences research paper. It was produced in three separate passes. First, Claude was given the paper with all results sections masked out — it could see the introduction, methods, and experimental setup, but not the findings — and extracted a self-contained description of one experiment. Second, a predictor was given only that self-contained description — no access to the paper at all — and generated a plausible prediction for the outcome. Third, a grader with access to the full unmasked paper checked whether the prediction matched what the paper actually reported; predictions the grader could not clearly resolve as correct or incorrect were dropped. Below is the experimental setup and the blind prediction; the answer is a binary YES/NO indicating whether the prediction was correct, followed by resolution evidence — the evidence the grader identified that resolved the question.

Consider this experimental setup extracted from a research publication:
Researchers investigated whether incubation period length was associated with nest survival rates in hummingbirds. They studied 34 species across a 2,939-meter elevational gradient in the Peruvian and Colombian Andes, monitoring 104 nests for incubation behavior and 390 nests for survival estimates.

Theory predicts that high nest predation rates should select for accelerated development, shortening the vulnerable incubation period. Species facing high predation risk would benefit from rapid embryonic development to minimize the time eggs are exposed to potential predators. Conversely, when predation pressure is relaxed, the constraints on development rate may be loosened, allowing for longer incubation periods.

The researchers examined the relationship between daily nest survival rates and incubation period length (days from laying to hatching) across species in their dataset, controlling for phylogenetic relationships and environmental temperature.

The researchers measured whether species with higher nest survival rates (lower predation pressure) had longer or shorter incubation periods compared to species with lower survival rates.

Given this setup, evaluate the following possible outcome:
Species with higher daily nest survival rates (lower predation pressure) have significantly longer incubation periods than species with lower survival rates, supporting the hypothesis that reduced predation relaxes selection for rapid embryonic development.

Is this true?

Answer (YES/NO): NO